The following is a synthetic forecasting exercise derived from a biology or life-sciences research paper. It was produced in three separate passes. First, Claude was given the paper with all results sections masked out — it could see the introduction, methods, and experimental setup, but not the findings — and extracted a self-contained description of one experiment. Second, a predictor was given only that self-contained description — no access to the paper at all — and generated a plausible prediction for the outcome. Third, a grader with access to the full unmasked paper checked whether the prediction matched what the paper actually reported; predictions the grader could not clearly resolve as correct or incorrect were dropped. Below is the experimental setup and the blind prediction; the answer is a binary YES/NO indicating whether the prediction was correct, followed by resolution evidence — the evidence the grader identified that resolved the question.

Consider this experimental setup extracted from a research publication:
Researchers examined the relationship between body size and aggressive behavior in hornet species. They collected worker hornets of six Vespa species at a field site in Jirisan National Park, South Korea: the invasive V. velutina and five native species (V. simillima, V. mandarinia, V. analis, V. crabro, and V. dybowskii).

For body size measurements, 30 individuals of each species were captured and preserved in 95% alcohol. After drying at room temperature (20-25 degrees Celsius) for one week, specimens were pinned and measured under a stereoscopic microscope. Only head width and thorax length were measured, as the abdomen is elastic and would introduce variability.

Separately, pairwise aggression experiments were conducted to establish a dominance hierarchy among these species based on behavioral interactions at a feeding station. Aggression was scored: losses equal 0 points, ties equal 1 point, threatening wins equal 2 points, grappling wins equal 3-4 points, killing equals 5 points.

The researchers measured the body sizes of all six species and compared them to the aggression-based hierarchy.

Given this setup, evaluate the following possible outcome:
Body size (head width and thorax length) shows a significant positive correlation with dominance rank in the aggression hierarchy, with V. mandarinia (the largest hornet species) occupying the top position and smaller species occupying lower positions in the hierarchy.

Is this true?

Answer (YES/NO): NO